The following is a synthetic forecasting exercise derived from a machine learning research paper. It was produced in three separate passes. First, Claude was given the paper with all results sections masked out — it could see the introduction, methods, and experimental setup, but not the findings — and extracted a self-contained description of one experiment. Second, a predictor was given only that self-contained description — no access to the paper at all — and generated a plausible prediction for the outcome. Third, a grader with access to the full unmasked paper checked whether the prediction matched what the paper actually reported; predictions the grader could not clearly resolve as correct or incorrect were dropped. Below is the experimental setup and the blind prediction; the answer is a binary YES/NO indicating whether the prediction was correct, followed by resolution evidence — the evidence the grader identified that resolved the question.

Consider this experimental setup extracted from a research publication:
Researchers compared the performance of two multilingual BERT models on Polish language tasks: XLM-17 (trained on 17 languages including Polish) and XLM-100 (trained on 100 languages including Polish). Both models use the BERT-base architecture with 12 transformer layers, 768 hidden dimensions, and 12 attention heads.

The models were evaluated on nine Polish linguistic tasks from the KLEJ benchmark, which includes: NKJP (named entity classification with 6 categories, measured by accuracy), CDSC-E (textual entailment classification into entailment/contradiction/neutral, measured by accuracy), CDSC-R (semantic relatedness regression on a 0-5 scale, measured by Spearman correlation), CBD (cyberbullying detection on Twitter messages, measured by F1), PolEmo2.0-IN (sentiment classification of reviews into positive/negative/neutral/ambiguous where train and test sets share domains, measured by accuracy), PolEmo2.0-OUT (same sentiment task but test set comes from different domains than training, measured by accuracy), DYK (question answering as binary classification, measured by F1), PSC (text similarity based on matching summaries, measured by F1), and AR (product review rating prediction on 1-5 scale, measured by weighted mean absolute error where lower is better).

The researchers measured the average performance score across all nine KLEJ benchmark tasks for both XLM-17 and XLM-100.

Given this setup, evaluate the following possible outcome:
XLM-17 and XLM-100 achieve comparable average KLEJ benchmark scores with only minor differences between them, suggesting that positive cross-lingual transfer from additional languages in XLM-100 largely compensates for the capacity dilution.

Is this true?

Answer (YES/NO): YES